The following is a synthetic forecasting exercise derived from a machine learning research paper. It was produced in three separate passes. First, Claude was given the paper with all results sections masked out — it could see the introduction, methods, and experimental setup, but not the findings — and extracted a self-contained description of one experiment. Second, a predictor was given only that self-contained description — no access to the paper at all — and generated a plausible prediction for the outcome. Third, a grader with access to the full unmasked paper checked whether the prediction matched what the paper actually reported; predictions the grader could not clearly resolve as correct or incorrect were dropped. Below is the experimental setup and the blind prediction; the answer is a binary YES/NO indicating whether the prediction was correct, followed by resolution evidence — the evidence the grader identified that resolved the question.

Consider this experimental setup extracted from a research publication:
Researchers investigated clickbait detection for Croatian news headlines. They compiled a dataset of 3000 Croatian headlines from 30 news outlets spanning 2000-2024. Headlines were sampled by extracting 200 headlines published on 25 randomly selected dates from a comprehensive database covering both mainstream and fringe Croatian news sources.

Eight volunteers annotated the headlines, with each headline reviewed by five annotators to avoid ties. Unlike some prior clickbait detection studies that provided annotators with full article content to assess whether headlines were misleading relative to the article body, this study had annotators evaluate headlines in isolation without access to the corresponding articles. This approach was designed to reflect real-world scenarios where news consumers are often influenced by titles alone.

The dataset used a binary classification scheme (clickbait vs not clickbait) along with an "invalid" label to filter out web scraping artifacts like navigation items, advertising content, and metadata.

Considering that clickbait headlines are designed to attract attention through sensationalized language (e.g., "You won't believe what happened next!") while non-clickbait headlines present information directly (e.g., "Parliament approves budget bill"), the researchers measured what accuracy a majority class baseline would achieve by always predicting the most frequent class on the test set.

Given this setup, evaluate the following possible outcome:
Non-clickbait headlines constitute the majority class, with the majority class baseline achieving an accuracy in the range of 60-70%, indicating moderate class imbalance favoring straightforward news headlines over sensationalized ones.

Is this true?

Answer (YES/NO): NO